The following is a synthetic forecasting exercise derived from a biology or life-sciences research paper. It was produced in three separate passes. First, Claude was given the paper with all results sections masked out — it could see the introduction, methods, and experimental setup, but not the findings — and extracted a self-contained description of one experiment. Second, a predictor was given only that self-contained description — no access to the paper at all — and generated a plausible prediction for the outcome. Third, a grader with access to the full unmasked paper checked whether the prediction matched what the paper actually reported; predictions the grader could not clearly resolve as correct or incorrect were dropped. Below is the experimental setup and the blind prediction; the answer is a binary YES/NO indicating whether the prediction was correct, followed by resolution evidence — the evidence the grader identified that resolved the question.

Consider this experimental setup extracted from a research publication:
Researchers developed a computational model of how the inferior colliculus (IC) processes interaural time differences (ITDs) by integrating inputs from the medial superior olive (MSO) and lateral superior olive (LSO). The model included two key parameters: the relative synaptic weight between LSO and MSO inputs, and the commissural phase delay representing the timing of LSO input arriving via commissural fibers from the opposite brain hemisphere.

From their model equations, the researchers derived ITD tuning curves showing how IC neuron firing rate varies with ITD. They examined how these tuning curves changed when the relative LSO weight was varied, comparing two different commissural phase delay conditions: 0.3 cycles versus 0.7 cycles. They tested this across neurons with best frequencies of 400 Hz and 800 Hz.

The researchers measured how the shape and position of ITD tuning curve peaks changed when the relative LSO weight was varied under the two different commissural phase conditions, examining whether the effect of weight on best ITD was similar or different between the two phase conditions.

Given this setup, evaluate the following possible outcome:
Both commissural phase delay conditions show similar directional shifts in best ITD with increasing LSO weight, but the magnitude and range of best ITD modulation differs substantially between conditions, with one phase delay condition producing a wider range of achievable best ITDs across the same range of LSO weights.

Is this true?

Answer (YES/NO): NO